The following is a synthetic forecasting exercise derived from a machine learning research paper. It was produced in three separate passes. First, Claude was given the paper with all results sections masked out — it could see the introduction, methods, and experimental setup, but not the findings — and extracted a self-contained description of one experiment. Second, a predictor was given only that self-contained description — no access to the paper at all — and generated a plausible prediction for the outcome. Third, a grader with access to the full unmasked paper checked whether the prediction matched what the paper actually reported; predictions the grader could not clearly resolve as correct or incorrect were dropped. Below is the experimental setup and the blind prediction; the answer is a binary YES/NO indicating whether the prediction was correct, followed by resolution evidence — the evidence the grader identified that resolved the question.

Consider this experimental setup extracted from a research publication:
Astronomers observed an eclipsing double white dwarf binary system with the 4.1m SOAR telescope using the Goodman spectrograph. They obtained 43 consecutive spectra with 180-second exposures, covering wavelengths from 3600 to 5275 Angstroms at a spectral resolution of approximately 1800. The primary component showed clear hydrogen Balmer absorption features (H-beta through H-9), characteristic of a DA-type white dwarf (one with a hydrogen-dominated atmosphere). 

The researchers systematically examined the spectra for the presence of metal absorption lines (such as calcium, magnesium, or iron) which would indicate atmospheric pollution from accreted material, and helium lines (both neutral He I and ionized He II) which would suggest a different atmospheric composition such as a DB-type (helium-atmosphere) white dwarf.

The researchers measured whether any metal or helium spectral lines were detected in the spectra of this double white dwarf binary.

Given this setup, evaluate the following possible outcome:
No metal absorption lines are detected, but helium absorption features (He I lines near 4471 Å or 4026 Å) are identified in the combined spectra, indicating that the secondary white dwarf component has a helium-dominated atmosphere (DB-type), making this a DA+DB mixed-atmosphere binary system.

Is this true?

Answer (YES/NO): NO